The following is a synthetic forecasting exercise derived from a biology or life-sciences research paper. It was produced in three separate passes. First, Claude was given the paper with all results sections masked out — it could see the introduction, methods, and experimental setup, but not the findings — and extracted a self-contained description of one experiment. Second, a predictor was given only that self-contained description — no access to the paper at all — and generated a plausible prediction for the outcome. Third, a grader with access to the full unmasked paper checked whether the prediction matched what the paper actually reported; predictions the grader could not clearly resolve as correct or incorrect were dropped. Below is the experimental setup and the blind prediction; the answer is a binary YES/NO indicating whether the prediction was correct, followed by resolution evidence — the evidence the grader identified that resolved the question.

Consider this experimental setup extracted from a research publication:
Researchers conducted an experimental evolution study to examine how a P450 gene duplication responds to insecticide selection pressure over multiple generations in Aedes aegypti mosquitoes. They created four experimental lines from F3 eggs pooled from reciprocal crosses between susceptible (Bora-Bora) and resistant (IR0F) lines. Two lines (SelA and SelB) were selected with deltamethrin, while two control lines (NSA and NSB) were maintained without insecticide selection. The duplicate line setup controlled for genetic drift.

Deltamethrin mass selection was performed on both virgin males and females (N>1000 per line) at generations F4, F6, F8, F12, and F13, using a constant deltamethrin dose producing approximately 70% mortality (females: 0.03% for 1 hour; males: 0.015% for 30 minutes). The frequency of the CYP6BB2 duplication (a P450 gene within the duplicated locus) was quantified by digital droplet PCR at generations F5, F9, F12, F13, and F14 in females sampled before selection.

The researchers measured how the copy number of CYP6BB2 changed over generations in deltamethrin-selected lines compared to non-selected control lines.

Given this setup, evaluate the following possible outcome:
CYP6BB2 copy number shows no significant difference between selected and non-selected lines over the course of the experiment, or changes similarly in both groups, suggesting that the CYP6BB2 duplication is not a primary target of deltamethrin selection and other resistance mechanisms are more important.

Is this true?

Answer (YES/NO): NO